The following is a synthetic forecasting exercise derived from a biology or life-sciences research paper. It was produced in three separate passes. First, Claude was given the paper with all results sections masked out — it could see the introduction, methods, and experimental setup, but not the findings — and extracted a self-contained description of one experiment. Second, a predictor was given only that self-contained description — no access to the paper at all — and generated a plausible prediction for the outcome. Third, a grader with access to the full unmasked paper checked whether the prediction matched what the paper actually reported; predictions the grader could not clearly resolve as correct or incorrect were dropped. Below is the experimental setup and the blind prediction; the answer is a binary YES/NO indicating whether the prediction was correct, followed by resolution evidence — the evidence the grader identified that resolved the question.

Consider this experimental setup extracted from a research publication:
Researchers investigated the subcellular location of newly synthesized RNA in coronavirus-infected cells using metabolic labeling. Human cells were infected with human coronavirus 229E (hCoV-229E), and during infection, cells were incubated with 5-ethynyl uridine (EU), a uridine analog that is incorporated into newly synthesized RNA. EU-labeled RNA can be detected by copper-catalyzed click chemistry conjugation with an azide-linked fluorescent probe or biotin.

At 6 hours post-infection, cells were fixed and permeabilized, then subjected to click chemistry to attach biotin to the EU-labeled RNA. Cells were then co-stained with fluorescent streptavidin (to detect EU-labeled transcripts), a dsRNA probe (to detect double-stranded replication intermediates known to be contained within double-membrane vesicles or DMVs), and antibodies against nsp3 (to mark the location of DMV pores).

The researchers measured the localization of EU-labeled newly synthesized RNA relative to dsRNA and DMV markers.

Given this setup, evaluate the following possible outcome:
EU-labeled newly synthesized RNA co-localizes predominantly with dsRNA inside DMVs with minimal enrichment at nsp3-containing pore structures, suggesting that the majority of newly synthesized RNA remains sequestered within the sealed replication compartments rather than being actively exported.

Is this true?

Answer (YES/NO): NO